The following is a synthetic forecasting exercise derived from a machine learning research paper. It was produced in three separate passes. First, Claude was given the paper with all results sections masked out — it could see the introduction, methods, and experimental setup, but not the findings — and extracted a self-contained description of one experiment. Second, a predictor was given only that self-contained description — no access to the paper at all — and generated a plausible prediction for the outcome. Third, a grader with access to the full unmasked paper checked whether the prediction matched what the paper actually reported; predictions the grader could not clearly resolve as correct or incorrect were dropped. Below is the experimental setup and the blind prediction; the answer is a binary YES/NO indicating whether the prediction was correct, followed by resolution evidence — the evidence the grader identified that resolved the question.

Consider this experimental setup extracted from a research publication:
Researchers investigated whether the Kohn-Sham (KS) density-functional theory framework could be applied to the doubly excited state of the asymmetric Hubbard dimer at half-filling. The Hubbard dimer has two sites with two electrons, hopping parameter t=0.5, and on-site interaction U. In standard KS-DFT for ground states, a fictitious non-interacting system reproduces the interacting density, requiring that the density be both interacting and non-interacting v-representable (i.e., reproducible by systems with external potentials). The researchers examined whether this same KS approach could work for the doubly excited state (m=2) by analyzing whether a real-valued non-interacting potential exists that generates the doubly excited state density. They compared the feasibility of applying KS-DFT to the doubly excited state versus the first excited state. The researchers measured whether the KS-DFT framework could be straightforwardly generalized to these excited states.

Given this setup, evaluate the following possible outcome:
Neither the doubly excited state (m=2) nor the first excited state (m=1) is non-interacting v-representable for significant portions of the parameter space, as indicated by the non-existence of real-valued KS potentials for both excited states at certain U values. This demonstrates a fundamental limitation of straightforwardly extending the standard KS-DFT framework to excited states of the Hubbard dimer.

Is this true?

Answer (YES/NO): NO